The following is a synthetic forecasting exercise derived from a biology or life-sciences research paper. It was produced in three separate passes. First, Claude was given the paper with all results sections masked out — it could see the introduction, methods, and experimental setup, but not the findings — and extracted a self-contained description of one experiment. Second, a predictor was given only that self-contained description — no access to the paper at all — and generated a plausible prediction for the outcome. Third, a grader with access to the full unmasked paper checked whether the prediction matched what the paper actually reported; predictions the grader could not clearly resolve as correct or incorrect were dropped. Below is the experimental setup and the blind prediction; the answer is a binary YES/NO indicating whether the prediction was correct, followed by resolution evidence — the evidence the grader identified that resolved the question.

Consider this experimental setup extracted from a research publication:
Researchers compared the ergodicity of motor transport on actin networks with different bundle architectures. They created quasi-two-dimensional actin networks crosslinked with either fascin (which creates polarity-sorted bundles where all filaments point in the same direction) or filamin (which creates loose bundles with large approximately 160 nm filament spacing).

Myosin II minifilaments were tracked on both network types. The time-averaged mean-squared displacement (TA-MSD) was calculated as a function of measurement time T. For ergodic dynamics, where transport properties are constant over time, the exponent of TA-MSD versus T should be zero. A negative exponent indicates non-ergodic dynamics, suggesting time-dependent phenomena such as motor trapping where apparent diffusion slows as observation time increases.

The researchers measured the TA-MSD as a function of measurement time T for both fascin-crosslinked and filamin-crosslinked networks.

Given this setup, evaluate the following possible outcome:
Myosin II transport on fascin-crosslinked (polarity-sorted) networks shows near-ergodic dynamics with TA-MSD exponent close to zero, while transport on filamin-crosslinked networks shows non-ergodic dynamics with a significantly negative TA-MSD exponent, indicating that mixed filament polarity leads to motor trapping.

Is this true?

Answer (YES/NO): NO